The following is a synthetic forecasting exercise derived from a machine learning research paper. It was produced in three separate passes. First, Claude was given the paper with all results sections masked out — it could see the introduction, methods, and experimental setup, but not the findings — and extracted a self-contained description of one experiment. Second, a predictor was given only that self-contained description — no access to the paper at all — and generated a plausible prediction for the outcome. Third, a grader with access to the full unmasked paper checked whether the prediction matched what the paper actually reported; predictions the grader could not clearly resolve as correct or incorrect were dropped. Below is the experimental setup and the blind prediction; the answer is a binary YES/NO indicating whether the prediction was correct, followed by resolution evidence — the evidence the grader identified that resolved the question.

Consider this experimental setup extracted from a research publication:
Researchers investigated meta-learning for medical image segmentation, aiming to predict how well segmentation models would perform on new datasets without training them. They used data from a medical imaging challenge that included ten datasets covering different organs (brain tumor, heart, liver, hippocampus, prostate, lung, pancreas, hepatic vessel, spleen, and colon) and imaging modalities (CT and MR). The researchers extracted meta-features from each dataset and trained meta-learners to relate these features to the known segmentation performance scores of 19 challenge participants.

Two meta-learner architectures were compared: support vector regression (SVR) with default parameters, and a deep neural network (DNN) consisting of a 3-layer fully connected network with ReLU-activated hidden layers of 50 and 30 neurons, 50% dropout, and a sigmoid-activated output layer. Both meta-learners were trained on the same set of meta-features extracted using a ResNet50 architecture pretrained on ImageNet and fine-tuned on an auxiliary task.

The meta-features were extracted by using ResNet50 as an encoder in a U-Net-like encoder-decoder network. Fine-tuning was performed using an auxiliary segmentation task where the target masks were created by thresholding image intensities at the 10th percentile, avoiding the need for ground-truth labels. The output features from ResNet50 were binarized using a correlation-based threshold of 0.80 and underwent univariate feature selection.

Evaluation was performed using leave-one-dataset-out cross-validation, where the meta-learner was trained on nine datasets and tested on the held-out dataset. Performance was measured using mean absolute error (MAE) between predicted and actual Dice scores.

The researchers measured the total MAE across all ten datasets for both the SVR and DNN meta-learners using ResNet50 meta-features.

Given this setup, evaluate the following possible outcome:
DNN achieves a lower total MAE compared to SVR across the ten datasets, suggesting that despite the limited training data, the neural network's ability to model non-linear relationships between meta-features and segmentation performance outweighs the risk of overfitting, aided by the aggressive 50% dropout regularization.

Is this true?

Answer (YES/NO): NO